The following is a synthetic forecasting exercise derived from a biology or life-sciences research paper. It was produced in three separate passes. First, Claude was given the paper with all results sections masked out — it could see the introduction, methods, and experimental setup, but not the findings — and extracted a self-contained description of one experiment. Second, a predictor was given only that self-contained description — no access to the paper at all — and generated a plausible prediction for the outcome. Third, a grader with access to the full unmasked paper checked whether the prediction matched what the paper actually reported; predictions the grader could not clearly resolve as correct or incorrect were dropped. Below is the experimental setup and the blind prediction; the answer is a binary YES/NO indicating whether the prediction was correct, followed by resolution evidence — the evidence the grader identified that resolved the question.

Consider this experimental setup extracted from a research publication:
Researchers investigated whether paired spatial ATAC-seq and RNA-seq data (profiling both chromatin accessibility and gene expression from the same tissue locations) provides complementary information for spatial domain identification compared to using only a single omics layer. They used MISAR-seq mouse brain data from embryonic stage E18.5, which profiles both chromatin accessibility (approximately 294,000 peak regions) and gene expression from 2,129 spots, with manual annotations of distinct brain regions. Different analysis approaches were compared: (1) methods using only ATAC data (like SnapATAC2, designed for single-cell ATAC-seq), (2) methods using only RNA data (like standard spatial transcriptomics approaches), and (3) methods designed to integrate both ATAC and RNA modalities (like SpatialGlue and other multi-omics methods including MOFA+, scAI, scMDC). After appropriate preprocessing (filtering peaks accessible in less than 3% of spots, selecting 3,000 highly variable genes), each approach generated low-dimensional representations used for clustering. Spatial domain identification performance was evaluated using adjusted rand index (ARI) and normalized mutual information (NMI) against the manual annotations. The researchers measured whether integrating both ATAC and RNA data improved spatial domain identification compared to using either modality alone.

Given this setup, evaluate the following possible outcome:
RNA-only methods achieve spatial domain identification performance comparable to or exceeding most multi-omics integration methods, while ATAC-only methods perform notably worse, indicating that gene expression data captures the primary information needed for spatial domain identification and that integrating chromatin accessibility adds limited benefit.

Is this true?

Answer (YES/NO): NO